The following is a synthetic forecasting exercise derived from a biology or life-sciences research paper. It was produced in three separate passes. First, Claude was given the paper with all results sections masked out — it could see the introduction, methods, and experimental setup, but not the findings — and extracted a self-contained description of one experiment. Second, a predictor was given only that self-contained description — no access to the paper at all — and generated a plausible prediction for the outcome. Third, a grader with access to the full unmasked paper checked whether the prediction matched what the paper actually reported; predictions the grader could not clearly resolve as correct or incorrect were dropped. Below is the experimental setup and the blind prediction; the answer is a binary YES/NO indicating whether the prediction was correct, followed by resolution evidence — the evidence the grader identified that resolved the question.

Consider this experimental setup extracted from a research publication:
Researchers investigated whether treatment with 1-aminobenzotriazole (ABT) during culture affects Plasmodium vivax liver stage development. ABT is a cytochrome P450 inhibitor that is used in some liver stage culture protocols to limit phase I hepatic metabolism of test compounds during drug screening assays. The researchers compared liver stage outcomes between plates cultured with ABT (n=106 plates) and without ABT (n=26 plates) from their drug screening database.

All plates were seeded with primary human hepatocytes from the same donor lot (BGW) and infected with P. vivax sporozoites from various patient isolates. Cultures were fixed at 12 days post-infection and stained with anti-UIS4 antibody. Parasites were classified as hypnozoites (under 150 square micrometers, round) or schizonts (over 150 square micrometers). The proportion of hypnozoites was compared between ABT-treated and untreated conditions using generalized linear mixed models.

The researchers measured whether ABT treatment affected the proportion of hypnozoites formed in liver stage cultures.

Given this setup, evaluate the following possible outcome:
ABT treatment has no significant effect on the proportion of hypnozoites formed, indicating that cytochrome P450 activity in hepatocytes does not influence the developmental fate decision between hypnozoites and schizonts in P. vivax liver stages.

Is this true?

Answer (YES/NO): YES